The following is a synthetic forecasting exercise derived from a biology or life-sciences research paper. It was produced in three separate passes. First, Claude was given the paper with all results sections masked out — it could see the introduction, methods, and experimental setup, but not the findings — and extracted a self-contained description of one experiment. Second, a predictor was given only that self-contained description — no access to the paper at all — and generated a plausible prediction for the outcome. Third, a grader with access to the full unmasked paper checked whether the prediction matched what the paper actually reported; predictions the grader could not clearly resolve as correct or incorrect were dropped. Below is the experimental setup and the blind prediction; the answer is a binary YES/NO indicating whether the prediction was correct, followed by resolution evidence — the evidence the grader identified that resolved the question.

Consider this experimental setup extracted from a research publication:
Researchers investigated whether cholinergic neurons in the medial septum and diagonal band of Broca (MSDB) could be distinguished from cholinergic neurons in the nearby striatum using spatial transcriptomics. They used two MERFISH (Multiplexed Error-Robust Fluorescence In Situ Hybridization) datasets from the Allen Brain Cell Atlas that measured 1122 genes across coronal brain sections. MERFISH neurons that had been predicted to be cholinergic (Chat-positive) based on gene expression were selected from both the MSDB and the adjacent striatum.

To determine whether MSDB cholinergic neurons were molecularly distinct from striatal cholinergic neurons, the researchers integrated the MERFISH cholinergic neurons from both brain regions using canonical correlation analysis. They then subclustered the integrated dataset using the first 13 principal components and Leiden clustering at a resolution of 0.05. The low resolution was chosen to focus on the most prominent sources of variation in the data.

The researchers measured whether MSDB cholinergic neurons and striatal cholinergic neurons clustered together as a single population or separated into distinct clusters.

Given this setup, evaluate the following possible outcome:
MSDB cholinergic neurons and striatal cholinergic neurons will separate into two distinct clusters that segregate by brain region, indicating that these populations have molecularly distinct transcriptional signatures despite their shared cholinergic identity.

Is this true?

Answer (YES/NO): YES